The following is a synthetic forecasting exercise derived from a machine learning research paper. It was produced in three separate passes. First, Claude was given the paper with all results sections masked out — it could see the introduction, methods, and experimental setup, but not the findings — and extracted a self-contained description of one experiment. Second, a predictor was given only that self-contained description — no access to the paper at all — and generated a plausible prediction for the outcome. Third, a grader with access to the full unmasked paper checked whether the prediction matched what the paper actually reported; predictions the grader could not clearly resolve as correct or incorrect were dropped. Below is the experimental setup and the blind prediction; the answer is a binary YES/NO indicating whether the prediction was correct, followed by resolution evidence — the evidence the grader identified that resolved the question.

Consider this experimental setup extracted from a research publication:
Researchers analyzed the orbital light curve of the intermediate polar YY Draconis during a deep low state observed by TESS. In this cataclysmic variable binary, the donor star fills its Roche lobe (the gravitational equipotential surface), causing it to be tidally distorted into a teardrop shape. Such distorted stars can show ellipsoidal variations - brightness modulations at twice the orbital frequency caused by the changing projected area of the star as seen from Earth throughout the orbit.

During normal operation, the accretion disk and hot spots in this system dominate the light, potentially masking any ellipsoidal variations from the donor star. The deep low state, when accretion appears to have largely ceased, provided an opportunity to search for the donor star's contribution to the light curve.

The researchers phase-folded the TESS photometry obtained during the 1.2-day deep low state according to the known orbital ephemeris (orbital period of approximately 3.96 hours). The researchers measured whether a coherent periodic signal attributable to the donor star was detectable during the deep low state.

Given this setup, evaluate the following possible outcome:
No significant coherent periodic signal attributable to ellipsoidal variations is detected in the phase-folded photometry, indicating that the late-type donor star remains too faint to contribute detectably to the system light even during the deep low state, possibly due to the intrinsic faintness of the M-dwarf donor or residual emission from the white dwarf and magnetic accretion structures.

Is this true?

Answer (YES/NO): NO